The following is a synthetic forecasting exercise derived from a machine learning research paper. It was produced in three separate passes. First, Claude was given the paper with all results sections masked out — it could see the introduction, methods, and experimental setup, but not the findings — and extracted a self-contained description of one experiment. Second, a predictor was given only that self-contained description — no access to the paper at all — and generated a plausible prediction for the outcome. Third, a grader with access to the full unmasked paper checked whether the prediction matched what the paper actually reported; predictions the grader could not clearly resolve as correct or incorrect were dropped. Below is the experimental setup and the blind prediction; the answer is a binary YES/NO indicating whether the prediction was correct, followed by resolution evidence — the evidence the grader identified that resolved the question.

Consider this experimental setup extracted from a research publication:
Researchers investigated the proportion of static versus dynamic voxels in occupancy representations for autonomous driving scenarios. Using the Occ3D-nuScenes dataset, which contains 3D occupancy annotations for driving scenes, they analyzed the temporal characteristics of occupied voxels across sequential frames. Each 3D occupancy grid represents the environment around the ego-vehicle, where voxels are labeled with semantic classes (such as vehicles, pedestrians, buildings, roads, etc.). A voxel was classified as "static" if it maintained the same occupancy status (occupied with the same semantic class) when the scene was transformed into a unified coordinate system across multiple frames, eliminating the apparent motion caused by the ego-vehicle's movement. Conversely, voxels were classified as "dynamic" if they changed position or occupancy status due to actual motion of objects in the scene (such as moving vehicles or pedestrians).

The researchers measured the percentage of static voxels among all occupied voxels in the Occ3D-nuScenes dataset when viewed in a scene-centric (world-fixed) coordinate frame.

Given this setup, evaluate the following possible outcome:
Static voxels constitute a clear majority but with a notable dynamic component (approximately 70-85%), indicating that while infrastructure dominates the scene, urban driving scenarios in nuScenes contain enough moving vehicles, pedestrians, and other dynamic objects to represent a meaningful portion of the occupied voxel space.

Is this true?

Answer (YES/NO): NO